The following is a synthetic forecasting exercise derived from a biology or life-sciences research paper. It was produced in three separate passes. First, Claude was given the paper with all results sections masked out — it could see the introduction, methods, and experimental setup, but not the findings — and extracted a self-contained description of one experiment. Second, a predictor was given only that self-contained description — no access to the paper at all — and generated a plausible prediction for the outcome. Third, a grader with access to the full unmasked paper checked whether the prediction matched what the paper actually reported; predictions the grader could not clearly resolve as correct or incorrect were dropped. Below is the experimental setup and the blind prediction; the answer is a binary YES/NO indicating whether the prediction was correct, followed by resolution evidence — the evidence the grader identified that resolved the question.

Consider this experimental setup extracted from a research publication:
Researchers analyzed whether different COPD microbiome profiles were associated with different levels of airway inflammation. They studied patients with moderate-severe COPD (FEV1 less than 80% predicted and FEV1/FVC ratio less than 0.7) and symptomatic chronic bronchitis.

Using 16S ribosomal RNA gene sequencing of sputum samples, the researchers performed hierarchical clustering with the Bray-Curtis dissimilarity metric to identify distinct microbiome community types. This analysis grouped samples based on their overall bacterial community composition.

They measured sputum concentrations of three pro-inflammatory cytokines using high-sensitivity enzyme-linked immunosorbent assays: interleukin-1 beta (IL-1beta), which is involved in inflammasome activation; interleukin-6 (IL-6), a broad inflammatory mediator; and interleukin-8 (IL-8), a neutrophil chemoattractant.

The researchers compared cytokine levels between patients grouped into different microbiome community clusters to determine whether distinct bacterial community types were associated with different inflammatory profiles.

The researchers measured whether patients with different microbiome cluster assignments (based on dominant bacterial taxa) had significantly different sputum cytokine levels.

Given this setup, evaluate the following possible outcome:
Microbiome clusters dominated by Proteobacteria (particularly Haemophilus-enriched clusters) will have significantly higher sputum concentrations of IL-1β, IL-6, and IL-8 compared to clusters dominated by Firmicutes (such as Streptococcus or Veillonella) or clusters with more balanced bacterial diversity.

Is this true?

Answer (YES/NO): YES